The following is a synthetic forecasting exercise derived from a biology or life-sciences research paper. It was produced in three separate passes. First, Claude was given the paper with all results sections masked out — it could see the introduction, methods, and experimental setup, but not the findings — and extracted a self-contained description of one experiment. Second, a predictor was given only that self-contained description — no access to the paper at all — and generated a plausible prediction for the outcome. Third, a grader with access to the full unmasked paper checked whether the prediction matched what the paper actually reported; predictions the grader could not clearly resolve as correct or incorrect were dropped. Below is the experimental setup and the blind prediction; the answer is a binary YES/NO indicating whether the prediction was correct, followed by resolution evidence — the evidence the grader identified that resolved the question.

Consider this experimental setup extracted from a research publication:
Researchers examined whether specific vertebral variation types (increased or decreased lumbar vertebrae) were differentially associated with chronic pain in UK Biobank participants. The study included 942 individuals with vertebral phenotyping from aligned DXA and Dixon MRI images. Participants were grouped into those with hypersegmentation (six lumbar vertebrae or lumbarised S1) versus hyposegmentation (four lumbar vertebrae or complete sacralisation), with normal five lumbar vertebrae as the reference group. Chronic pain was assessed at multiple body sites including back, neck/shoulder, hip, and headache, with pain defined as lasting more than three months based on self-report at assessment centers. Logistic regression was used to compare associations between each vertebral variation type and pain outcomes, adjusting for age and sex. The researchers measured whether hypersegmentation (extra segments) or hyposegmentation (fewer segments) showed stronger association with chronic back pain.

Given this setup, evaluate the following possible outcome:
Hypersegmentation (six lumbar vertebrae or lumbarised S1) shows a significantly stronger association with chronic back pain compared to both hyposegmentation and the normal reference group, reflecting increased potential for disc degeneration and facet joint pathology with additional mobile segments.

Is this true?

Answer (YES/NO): NO